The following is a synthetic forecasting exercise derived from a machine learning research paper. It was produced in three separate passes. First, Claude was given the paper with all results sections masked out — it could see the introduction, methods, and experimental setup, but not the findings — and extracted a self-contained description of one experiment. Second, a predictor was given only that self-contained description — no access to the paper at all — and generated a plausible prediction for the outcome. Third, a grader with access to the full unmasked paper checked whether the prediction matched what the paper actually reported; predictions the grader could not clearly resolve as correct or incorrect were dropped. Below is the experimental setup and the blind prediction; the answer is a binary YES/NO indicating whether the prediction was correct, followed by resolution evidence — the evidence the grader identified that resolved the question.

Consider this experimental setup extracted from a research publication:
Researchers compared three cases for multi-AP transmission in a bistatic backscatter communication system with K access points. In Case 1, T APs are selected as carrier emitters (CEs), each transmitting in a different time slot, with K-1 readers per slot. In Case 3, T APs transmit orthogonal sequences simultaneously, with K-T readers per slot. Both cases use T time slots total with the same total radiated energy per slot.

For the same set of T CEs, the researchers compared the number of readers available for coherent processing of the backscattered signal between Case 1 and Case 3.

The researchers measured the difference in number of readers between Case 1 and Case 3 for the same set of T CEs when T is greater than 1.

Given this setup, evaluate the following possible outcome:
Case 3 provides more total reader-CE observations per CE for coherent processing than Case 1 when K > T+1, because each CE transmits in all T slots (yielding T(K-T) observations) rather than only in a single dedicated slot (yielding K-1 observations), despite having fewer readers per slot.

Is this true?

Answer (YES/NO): NO